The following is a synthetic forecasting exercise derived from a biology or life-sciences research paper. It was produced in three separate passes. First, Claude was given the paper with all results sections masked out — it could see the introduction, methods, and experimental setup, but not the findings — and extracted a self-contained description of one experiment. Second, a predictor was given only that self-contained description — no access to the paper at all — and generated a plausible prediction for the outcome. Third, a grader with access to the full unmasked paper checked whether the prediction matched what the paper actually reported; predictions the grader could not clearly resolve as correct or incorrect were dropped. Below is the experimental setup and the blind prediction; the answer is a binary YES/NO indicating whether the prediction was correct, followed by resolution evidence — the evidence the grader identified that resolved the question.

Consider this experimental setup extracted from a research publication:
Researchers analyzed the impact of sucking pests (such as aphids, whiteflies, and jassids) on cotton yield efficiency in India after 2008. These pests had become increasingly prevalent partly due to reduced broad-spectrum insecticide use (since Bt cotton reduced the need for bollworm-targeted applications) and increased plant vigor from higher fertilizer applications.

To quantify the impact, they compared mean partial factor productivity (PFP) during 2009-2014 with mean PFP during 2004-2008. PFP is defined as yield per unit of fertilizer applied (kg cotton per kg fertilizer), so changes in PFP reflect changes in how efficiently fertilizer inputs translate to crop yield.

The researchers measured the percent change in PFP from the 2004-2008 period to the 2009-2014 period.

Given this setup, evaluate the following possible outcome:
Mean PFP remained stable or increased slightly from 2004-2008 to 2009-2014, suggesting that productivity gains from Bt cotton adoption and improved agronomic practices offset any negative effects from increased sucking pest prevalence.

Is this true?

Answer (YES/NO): NO